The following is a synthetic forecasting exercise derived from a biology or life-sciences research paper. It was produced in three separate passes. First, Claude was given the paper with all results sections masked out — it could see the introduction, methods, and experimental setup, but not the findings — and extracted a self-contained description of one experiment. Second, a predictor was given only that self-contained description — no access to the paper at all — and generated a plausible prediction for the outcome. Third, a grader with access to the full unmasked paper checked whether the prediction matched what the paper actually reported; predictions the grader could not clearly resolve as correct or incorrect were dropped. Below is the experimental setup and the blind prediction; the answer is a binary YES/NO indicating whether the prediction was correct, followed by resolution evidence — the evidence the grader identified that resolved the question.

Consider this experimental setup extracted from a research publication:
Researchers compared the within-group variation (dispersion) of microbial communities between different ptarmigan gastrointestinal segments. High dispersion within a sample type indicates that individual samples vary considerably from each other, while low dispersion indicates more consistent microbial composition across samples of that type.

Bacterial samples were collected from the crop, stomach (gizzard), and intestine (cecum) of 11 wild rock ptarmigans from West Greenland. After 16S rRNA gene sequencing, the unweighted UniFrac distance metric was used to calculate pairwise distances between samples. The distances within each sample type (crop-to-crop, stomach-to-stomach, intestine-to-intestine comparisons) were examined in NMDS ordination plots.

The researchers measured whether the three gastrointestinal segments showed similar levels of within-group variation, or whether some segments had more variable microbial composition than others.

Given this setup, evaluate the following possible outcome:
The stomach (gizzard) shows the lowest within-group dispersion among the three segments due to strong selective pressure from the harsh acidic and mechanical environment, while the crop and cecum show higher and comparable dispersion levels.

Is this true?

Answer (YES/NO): NO